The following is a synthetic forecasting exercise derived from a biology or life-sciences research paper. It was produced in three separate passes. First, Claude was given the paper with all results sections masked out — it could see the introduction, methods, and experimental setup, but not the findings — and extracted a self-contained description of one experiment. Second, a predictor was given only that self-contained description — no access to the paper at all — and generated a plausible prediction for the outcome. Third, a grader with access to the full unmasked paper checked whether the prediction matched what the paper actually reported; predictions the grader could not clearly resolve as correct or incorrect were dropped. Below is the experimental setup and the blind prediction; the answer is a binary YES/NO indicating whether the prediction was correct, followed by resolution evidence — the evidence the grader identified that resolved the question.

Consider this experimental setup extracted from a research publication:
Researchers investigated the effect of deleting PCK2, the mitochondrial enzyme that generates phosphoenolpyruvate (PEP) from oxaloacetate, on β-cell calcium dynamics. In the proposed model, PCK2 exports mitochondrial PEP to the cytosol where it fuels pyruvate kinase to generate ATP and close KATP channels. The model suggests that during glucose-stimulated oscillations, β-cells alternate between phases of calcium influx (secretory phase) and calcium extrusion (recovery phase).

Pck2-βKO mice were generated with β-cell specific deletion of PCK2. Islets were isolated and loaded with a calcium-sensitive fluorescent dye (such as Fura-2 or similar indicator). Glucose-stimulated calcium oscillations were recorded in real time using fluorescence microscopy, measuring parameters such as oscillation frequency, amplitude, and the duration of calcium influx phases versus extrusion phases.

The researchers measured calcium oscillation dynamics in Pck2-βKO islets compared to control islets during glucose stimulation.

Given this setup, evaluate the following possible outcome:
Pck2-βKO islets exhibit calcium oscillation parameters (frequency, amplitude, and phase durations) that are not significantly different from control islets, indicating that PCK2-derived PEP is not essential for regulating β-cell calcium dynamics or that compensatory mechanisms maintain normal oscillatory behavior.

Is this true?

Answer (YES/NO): NO